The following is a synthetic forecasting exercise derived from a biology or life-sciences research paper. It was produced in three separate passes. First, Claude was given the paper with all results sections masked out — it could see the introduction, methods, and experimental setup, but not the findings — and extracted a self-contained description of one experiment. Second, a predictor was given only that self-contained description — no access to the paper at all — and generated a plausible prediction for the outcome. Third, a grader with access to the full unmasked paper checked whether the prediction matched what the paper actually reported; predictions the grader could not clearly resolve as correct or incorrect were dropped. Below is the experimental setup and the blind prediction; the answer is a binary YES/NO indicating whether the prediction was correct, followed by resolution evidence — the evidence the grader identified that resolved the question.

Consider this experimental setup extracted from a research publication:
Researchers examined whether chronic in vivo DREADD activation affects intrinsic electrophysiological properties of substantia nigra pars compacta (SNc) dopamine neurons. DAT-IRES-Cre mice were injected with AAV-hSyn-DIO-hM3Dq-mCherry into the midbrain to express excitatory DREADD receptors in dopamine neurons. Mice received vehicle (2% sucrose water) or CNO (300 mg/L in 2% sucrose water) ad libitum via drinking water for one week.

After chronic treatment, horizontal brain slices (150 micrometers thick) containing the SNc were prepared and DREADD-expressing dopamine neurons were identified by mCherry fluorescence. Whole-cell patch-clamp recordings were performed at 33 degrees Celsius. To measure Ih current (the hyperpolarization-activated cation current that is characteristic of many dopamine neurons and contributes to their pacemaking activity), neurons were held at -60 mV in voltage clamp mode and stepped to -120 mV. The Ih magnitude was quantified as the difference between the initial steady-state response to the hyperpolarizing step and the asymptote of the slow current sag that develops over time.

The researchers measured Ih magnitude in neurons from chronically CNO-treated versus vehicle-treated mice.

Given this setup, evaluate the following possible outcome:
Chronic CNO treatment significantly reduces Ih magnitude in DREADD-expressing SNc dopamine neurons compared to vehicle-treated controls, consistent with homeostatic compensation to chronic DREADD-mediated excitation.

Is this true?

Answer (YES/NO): YES